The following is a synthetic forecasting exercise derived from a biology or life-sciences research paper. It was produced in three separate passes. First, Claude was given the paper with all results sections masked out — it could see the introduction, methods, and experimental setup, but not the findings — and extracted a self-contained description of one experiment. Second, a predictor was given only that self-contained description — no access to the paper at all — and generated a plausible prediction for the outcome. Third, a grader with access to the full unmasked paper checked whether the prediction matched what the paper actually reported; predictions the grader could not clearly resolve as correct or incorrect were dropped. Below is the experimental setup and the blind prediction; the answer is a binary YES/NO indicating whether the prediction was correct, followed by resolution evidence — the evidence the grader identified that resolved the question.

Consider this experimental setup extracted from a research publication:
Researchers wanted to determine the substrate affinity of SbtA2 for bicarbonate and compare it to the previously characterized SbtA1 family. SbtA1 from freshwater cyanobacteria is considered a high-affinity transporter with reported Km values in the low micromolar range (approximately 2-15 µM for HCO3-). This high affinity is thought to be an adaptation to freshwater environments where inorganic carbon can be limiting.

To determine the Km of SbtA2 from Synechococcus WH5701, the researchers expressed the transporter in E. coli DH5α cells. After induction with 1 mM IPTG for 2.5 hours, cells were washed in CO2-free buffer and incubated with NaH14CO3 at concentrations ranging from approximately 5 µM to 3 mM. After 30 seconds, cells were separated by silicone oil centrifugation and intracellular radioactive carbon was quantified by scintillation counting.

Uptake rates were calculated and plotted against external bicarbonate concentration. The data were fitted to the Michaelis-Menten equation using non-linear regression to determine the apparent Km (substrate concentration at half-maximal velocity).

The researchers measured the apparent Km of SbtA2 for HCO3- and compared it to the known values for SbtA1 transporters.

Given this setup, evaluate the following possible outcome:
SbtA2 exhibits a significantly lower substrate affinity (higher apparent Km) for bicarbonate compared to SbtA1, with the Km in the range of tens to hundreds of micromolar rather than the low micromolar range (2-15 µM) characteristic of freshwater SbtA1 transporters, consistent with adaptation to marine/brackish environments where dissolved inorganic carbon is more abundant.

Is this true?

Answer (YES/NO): YES